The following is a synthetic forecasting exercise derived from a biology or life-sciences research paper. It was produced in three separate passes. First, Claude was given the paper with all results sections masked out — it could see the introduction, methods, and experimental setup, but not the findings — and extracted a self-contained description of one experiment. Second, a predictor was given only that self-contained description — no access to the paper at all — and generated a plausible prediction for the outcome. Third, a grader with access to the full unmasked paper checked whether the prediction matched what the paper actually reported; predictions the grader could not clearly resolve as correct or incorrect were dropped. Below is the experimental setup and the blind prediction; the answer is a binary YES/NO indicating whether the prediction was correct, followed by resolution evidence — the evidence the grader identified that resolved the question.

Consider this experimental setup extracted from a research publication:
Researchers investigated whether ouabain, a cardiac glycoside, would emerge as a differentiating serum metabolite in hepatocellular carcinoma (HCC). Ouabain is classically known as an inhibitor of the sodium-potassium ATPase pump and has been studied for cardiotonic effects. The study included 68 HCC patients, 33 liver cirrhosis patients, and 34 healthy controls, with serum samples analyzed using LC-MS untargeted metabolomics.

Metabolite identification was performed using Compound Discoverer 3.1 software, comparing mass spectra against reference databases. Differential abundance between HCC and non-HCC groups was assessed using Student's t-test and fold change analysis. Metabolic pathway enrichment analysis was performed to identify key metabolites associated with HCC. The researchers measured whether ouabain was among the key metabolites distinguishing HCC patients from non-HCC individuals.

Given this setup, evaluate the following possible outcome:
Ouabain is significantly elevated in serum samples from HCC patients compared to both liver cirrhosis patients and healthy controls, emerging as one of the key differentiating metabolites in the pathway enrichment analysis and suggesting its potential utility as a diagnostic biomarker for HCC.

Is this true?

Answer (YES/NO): NO